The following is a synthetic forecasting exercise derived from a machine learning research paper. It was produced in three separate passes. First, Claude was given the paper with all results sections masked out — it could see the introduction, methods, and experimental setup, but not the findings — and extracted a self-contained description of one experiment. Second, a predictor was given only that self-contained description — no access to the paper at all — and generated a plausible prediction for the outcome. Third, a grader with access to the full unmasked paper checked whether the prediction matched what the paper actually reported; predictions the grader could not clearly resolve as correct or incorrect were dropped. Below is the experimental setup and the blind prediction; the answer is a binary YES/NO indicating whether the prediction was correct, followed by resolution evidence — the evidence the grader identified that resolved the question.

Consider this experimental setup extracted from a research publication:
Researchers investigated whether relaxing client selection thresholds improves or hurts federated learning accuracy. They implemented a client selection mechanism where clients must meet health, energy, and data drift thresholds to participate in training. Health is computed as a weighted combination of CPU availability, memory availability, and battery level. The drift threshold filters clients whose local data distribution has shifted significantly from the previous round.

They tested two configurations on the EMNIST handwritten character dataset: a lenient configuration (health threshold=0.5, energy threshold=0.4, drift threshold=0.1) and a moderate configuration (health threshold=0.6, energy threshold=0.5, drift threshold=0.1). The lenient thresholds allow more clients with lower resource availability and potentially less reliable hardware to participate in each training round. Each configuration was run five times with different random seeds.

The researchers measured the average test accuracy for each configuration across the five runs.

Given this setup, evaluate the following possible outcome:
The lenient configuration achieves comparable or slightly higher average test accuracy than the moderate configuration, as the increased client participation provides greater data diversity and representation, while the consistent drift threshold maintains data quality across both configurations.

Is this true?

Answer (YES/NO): NO